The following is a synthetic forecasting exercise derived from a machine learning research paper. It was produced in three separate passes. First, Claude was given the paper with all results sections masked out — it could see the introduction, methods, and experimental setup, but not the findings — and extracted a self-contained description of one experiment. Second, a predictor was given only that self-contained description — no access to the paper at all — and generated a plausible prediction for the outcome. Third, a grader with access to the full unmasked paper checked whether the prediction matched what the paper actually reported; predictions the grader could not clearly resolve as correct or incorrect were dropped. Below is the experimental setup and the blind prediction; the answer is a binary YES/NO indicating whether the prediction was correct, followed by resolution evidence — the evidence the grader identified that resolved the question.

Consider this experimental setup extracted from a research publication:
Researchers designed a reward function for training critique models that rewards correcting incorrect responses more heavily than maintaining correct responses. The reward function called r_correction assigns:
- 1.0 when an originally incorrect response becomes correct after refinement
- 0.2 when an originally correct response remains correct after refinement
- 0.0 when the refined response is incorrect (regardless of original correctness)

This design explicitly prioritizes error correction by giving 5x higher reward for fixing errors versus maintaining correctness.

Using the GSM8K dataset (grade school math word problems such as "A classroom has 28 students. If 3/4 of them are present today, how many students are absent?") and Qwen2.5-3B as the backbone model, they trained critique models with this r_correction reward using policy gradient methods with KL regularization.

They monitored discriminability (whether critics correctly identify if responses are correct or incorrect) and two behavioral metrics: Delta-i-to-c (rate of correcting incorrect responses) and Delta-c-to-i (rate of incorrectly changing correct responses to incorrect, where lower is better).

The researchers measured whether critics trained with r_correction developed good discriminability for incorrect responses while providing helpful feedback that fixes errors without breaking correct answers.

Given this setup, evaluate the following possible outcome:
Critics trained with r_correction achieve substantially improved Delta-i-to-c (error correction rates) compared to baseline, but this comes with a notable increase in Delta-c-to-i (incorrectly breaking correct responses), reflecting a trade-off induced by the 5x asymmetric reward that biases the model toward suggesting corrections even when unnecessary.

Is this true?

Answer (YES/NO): YES